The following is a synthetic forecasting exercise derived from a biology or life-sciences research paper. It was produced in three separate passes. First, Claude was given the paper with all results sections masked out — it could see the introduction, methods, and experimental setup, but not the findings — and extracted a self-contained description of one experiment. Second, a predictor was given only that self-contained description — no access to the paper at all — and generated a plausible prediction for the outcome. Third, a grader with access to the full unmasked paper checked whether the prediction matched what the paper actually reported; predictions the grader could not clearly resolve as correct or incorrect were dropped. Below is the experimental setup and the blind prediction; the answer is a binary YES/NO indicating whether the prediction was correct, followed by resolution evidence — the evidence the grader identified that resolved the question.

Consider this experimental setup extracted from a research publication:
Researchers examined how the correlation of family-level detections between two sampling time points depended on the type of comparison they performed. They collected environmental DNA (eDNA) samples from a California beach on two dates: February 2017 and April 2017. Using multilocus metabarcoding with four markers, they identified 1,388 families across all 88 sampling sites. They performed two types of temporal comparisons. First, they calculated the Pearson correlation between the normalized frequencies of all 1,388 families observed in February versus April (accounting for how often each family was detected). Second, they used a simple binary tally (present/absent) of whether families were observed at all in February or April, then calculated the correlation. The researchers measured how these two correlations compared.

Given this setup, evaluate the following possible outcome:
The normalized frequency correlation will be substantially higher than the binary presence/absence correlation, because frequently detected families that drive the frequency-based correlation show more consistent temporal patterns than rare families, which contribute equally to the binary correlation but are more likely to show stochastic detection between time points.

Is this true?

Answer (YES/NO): YES